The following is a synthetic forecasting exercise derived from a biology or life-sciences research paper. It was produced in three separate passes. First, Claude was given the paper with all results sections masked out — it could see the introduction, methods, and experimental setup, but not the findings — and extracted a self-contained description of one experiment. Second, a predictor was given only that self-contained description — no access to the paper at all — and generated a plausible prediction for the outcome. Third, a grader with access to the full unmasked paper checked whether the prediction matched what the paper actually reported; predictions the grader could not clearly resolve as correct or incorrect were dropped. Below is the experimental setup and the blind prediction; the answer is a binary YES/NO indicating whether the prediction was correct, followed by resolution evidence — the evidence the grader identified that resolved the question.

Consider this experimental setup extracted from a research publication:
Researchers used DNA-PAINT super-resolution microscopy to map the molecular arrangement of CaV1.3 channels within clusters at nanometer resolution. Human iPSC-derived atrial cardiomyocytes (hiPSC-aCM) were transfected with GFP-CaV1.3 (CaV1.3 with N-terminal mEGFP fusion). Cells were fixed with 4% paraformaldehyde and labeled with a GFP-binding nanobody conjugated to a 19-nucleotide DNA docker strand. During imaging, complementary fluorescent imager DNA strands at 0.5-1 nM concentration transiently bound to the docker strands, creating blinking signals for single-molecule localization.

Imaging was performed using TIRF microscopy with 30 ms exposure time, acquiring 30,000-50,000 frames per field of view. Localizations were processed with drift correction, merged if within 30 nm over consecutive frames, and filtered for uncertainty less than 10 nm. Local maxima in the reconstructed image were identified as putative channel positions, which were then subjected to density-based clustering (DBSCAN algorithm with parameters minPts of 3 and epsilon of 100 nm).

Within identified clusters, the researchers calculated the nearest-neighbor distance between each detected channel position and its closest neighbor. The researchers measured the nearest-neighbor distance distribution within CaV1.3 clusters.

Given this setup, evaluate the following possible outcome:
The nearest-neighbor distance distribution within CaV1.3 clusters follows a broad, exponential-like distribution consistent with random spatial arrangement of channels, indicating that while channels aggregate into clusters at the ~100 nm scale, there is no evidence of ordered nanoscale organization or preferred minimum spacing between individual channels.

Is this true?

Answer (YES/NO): YES